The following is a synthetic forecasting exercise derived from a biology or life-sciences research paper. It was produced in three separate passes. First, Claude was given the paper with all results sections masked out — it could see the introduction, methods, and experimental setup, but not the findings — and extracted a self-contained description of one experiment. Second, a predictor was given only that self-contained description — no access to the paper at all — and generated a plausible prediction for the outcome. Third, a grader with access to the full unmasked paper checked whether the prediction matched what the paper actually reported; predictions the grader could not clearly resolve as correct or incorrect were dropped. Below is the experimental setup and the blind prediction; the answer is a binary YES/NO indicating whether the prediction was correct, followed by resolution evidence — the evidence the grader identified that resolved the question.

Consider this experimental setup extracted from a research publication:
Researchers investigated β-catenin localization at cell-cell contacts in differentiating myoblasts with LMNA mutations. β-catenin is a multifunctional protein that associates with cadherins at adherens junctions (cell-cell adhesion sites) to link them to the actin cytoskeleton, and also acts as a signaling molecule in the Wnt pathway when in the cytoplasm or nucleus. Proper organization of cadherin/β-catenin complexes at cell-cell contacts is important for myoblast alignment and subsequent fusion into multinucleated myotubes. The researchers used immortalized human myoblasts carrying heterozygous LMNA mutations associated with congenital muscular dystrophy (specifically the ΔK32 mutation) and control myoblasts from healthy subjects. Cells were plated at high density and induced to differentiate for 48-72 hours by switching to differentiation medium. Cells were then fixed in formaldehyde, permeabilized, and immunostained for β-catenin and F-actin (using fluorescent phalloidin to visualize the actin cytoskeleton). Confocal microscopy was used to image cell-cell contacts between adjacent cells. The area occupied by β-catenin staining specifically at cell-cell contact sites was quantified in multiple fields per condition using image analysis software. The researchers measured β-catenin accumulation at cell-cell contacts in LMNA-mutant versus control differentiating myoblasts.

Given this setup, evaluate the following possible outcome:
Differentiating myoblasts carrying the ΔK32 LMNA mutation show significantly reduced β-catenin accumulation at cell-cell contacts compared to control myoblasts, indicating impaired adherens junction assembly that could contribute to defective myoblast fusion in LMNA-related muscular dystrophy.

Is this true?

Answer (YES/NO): YES